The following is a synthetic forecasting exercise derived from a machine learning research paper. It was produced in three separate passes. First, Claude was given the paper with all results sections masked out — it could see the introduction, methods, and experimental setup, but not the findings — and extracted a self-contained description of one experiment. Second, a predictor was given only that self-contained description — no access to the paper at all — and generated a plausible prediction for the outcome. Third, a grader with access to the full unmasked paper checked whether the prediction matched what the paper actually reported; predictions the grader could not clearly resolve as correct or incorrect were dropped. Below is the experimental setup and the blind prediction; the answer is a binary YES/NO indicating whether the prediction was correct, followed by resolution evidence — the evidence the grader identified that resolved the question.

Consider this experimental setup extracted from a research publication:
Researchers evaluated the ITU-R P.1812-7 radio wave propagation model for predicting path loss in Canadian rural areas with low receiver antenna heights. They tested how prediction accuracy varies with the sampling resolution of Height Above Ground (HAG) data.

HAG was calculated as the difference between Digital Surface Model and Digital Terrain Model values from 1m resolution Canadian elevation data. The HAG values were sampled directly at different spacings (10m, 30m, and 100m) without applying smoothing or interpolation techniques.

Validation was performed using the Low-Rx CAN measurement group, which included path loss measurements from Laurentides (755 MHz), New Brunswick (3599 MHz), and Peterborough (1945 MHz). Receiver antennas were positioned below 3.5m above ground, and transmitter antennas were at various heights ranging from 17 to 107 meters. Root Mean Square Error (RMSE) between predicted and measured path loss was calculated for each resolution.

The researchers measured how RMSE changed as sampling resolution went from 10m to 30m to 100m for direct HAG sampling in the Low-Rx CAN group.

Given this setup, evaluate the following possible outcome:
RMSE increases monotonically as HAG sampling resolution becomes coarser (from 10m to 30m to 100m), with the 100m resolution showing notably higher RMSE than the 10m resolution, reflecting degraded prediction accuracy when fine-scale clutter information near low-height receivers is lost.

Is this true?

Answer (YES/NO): NO